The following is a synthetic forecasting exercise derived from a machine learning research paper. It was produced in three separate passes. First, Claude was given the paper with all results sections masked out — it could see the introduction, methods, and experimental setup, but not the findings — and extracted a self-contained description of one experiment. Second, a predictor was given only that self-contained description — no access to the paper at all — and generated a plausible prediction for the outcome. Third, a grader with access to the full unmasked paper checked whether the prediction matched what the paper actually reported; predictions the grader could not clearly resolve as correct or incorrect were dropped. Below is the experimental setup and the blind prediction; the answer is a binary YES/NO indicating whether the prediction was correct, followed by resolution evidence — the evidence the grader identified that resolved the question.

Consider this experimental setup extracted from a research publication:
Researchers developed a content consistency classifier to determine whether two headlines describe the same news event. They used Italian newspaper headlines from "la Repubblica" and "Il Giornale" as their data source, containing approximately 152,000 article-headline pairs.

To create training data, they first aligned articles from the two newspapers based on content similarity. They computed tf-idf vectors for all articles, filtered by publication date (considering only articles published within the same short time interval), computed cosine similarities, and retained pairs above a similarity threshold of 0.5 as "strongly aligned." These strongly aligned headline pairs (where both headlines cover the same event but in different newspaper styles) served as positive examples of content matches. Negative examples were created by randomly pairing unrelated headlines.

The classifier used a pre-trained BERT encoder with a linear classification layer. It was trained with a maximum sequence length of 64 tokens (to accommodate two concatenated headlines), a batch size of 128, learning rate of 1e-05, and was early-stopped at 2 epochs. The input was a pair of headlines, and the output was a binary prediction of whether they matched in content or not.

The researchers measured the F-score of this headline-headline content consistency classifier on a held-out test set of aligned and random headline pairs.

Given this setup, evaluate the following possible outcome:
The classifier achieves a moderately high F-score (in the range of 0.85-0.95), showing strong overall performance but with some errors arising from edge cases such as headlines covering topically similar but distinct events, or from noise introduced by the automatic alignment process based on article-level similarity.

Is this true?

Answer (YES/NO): NO